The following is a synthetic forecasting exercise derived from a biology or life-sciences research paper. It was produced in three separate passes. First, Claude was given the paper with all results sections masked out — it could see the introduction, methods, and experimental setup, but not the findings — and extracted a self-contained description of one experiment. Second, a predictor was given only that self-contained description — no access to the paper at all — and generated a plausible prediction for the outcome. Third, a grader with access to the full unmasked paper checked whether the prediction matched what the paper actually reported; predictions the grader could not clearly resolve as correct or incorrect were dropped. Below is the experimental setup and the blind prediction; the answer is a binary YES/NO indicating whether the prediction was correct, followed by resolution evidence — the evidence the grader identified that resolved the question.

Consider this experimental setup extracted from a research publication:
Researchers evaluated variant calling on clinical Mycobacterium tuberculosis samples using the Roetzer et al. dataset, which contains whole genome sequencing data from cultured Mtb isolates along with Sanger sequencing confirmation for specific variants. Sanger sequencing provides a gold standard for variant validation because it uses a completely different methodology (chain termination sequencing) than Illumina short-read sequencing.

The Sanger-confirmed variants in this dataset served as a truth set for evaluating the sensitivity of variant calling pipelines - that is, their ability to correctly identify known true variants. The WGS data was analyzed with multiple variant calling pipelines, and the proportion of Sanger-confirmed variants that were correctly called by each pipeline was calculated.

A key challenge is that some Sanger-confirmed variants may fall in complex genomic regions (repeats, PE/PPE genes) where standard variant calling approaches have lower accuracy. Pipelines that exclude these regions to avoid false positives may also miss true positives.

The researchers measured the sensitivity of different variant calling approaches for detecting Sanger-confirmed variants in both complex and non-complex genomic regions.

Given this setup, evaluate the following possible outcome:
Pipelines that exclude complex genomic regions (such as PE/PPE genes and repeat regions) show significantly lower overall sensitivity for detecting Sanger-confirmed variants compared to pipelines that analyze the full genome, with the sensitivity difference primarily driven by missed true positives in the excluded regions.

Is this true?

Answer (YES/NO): NO